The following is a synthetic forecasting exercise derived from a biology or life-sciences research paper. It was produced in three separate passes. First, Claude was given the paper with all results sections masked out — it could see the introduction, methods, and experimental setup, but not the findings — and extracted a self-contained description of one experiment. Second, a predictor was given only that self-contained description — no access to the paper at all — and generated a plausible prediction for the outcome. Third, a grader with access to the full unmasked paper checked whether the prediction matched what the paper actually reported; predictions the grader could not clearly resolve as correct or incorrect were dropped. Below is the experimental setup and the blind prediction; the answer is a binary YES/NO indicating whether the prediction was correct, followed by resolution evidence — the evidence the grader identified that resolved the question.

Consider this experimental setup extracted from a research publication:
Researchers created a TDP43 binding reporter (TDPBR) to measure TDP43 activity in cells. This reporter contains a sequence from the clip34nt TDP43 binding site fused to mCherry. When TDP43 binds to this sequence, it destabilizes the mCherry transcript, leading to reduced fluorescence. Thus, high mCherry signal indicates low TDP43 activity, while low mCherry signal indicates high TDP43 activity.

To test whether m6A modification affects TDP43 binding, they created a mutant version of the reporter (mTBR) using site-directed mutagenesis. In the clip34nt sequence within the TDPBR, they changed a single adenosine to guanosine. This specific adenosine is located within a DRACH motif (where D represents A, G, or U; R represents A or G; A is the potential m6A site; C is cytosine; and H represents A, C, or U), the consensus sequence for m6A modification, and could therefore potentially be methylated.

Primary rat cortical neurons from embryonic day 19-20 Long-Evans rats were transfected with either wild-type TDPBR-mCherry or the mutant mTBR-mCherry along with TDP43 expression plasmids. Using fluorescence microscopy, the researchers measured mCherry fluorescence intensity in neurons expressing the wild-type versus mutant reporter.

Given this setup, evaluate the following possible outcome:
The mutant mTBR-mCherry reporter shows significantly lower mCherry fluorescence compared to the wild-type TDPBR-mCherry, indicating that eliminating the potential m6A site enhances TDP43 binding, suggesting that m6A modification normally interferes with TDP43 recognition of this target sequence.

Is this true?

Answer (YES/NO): NO